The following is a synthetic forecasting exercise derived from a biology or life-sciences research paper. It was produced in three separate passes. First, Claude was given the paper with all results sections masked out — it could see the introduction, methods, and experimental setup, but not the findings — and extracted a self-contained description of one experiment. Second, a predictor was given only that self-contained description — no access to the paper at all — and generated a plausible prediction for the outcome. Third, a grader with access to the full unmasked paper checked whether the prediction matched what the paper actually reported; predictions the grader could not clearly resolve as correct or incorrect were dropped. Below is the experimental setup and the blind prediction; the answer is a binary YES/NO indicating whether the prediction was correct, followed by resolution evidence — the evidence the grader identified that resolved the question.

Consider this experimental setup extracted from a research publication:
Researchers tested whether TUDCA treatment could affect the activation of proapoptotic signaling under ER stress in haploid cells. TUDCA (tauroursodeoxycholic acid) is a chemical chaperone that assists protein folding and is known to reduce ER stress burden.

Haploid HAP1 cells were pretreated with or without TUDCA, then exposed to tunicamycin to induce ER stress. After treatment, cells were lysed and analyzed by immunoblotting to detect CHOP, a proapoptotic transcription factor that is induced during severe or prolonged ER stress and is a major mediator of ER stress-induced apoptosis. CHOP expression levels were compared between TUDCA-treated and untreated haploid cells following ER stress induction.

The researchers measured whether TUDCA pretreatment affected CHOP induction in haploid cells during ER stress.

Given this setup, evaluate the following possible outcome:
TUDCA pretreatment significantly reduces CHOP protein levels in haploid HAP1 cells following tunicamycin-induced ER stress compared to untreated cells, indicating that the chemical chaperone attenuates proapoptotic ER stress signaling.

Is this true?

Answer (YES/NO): NO